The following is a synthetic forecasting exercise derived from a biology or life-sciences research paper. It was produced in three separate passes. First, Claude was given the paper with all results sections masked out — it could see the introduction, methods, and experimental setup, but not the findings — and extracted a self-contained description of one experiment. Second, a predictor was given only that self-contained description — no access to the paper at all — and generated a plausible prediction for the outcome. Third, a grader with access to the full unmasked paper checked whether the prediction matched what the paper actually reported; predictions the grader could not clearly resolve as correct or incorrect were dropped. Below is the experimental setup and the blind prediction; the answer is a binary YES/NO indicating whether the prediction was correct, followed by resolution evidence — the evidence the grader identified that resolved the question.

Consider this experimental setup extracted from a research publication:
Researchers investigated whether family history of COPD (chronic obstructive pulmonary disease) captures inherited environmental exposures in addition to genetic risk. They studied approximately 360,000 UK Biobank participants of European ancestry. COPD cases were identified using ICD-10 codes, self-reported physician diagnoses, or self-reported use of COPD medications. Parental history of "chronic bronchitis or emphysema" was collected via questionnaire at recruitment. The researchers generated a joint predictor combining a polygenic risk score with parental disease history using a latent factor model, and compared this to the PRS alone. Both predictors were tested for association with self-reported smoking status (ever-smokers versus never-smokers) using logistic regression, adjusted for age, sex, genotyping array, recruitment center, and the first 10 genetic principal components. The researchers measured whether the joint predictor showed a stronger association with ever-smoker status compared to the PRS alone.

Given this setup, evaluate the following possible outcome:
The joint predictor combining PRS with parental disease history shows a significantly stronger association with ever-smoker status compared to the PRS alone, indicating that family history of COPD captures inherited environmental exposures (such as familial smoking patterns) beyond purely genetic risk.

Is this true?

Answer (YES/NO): YES